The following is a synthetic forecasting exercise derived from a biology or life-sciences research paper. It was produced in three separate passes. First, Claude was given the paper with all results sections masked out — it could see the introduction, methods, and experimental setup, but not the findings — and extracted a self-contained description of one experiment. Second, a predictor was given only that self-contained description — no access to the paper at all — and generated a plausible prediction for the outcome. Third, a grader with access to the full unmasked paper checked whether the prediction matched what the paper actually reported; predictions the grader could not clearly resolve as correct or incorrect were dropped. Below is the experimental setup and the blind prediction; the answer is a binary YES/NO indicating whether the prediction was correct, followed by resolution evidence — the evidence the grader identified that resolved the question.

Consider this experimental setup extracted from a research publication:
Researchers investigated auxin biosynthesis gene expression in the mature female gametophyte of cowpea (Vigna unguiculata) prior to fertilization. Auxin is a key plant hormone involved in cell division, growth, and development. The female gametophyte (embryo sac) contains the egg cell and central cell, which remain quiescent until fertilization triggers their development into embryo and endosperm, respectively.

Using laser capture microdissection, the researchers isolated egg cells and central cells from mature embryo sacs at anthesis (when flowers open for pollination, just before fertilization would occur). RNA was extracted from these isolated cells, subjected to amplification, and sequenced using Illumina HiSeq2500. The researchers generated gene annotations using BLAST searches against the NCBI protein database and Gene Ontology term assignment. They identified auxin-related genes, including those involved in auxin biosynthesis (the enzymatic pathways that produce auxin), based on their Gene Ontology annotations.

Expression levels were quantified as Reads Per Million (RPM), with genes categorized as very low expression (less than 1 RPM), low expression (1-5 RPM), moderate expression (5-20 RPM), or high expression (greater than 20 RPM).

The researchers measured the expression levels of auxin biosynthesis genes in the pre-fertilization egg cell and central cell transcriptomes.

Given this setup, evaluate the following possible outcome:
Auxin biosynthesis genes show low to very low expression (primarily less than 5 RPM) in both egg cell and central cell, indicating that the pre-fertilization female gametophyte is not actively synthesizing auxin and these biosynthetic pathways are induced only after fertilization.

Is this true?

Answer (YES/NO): YES